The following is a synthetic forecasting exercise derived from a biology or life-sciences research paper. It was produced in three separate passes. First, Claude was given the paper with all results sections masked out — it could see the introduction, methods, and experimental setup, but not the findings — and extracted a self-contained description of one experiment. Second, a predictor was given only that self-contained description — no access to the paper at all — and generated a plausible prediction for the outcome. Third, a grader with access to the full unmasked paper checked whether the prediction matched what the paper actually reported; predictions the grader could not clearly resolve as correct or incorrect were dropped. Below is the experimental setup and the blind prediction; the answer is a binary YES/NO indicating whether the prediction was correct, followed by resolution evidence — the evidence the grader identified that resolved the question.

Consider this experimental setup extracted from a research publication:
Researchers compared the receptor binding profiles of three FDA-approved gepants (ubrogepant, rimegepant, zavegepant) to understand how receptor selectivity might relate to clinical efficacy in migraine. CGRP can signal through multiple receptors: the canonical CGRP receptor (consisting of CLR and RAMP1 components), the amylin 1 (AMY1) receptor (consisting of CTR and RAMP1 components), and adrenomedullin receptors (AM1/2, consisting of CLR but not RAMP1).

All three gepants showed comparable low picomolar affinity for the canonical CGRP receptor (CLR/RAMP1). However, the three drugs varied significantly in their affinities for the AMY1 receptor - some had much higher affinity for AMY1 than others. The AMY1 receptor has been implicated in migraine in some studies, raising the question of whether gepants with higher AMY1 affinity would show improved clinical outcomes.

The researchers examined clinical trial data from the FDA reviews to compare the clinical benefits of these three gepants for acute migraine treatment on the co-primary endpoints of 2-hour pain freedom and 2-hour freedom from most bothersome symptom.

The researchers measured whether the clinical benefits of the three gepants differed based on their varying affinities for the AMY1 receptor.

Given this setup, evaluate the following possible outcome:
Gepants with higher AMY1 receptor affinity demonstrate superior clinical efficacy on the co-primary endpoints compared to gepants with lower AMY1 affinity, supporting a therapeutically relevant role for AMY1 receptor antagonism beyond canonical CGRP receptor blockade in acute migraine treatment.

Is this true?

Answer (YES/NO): NO